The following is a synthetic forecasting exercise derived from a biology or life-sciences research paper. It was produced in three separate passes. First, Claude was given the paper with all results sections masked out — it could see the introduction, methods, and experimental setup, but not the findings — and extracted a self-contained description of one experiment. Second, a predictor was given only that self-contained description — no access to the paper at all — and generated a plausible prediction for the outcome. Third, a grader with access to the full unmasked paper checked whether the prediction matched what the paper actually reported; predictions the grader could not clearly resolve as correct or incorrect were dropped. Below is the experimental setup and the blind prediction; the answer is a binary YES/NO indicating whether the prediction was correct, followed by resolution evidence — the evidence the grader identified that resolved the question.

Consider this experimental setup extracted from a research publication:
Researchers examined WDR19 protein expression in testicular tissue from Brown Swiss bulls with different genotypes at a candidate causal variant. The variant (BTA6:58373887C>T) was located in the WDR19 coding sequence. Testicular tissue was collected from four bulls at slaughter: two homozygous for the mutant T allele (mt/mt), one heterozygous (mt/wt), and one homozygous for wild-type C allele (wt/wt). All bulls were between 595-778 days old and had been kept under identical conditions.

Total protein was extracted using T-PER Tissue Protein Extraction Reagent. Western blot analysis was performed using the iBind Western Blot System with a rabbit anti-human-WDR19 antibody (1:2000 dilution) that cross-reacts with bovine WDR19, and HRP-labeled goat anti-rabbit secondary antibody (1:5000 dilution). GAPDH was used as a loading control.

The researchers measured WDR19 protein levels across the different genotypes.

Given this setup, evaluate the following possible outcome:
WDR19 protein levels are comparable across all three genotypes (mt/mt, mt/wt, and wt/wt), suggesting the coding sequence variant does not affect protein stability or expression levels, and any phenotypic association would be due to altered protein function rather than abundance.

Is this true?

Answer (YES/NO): NO